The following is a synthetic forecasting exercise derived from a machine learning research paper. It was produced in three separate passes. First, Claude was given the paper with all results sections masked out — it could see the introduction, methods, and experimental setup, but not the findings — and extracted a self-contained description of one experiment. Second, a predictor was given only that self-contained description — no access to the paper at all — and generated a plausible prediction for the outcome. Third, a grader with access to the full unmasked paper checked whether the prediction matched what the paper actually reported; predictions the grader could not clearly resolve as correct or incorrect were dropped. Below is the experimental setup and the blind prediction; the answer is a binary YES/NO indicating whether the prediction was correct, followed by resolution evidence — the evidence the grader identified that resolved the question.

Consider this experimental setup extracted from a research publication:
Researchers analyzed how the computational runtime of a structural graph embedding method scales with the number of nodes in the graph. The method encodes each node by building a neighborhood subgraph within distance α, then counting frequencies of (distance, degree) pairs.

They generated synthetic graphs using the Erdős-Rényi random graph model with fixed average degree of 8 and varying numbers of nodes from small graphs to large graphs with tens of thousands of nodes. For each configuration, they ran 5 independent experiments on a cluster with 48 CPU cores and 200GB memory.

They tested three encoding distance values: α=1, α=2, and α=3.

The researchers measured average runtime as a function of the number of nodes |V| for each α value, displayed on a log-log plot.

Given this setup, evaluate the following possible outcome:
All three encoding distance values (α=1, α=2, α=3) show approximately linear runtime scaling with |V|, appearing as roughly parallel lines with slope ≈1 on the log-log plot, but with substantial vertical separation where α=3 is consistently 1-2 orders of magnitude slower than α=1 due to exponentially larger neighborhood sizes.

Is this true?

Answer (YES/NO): NO